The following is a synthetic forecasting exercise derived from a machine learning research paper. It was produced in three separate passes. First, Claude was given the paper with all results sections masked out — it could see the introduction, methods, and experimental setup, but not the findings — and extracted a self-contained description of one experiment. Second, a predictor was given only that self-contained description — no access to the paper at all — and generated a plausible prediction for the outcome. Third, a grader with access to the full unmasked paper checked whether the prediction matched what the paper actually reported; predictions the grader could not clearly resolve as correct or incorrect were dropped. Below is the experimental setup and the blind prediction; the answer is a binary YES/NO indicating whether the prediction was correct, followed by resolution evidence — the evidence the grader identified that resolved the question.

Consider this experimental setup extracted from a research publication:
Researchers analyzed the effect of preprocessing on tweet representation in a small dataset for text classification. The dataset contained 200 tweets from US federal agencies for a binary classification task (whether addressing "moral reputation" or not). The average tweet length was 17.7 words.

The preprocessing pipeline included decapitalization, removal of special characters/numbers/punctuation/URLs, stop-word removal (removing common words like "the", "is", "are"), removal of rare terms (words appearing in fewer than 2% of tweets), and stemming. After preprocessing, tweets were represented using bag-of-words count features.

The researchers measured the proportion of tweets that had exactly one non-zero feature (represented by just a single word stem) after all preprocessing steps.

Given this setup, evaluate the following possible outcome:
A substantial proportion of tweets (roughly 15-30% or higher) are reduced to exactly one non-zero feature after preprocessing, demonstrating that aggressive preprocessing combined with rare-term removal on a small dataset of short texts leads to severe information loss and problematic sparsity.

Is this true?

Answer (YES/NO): YES